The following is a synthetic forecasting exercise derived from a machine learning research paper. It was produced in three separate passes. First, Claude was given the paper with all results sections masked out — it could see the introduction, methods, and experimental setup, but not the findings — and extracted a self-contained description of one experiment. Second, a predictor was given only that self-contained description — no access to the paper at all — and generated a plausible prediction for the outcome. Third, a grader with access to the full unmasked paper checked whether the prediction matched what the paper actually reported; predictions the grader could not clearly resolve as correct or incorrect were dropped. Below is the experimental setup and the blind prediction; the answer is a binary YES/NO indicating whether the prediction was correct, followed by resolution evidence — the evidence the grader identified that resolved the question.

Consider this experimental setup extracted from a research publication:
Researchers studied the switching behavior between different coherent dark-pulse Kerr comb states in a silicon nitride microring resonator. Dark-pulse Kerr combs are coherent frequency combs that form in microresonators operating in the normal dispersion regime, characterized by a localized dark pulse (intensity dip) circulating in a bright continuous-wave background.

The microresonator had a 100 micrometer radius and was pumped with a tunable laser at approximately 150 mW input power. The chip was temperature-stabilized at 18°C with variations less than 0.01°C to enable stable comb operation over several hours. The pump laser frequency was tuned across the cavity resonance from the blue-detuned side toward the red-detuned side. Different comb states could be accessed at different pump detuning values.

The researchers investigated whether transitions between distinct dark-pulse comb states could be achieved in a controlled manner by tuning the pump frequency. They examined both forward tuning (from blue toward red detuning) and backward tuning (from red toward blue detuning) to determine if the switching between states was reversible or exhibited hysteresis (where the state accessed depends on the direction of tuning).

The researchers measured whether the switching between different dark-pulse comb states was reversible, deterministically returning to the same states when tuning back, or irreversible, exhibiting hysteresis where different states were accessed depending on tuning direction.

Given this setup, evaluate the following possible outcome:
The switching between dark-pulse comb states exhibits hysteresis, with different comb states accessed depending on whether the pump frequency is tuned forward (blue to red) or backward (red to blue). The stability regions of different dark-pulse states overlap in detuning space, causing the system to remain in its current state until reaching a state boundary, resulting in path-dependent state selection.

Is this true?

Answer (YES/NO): YES